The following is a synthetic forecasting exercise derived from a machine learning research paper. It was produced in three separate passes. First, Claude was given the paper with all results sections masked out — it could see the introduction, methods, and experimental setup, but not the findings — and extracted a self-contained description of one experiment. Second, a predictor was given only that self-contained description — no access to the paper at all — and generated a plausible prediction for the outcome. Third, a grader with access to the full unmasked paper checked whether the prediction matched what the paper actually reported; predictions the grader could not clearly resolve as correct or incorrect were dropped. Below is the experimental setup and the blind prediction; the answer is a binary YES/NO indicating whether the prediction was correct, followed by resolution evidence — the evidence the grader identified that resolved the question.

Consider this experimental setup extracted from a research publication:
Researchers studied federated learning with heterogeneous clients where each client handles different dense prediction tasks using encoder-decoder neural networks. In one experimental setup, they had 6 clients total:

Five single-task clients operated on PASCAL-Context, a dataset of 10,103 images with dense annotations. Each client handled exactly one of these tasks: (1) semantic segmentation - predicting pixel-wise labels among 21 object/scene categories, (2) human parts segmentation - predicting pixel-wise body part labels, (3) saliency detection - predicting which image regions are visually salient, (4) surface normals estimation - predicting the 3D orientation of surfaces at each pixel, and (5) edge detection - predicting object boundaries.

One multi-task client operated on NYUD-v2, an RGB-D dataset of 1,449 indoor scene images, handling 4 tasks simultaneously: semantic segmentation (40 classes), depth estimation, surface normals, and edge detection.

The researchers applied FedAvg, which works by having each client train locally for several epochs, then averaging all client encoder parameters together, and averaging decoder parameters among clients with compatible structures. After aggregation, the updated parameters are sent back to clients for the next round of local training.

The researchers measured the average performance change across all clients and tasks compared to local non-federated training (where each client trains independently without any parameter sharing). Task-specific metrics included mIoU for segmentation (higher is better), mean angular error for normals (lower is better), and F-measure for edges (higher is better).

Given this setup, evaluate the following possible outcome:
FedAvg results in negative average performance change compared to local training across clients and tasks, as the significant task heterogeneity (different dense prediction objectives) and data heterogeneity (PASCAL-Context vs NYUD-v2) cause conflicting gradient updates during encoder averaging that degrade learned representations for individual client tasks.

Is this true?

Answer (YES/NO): YES